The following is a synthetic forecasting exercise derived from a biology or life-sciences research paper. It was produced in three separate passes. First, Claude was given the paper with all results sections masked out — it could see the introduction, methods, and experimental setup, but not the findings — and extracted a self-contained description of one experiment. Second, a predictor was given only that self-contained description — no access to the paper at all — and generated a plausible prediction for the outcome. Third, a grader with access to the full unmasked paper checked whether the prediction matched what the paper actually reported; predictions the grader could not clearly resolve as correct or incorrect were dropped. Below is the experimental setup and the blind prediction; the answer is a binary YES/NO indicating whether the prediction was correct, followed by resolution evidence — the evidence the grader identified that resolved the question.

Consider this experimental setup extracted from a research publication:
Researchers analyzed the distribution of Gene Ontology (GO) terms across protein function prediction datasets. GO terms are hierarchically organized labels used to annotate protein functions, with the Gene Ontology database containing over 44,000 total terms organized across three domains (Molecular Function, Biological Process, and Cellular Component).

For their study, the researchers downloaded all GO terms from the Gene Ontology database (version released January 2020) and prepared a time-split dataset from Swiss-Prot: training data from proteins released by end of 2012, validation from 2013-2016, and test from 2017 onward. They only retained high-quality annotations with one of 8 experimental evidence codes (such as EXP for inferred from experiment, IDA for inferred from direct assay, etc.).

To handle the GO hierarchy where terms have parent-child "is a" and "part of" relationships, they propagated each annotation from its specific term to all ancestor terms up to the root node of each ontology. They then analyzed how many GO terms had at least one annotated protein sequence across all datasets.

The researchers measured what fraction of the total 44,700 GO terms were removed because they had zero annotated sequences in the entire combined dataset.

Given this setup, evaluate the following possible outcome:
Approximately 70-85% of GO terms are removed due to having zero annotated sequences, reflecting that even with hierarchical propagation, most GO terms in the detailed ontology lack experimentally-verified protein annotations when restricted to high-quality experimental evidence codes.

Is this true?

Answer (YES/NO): NO